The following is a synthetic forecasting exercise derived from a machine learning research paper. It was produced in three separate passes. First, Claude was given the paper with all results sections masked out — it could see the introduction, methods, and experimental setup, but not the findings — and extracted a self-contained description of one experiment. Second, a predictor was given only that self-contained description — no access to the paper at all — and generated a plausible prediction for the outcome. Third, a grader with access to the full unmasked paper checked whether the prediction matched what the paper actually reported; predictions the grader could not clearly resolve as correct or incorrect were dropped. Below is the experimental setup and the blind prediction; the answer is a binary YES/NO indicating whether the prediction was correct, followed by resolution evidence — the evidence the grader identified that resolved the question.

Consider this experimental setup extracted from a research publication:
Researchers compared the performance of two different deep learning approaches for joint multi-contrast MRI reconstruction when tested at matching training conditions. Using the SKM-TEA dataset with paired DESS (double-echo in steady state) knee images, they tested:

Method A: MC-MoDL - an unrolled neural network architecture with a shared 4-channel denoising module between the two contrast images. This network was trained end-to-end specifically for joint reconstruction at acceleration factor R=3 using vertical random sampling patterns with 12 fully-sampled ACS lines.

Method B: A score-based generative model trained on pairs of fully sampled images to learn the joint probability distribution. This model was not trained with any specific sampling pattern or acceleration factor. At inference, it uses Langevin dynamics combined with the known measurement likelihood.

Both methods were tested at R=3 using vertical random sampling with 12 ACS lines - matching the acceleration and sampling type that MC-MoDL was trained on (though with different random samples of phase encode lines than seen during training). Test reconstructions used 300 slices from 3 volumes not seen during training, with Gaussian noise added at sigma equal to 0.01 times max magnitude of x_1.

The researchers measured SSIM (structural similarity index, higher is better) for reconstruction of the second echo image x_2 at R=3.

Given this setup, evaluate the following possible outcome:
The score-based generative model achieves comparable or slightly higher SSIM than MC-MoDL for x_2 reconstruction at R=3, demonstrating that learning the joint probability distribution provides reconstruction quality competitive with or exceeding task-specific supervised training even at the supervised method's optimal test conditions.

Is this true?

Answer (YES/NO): NO